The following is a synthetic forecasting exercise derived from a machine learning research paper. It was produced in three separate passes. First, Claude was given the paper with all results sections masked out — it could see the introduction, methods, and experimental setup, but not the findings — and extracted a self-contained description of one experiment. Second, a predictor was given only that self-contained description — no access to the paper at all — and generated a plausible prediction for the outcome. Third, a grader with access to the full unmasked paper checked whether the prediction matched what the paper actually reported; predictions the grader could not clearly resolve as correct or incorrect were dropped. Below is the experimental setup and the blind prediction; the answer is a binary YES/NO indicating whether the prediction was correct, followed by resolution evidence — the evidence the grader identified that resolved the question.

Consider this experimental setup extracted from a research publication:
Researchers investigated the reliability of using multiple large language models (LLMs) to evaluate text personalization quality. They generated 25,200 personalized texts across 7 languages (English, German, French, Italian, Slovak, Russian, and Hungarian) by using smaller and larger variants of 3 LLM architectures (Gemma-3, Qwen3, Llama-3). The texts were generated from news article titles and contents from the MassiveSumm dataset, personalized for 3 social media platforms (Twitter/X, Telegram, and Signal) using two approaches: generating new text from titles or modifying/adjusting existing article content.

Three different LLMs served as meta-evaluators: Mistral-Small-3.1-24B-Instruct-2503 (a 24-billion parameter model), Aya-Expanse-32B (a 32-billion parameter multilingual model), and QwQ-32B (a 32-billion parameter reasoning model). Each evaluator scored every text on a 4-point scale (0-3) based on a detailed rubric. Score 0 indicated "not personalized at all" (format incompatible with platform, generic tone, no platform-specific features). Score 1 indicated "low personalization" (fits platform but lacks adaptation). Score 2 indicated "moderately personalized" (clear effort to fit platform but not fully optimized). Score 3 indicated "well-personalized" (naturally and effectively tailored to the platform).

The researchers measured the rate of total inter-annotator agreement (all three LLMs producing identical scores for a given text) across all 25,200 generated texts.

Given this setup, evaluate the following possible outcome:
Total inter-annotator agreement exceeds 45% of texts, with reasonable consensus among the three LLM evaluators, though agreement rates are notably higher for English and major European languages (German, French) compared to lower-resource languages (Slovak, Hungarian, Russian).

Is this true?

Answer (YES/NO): NO